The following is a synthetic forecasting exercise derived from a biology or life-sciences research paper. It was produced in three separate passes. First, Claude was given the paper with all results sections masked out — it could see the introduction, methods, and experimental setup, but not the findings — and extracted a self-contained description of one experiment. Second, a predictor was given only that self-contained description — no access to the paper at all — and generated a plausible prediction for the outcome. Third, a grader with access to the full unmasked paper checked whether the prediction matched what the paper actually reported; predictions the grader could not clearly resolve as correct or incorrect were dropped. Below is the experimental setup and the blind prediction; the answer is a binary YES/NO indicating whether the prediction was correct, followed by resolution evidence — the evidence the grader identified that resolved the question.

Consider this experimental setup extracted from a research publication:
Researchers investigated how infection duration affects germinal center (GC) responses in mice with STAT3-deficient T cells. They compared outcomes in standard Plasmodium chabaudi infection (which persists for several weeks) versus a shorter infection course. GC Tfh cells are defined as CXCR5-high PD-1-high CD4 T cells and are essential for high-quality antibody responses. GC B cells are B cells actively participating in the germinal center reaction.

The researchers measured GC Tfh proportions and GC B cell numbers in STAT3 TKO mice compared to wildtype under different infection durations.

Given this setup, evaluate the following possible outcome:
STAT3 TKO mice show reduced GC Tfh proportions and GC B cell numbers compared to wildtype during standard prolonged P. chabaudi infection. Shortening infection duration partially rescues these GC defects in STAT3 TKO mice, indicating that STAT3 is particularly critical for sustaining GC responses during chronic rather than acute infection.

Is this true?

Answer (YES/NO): NO